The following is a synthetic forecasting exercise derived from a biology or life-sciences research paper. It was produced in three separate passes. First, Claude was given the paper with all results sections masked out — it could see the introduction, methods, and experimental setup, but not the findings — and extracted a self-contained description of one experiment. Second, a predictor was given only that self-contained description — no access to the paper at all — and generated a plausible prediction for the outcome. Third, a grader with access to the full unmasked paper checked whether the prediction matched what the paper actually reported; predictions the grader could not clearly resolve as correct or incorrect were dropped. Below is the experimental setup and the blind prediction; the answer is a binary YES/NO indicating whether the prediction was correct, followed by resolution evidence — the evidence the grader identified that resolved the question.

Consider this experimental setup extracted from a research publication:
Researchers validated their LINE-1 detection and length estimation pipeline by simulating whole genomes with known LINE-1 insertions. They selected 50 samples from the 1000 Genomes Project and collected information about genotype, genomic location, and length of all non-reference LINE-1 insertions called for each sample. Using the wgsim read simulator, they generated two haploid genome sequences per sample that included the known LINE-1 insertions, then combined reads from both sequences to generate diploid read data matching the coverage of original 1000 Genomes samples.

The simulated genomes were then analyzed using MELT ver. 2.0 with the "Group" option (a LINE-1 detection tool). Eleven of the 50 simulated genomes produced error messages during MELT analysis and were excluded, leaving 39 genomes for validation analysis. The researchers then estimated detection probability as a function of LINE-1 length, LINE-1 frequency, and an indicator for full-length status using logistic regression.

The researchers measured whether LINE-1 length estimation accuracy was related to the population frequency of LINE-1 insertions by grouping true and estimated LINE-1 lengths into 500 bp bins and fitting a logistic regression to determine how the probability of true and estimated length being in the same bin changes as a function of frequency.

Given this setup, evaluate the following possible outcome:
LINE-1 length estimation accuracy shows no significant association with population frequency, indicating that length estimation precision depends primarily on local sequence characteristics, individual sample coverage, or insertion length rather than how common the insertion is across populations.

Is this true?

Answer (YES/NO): NO